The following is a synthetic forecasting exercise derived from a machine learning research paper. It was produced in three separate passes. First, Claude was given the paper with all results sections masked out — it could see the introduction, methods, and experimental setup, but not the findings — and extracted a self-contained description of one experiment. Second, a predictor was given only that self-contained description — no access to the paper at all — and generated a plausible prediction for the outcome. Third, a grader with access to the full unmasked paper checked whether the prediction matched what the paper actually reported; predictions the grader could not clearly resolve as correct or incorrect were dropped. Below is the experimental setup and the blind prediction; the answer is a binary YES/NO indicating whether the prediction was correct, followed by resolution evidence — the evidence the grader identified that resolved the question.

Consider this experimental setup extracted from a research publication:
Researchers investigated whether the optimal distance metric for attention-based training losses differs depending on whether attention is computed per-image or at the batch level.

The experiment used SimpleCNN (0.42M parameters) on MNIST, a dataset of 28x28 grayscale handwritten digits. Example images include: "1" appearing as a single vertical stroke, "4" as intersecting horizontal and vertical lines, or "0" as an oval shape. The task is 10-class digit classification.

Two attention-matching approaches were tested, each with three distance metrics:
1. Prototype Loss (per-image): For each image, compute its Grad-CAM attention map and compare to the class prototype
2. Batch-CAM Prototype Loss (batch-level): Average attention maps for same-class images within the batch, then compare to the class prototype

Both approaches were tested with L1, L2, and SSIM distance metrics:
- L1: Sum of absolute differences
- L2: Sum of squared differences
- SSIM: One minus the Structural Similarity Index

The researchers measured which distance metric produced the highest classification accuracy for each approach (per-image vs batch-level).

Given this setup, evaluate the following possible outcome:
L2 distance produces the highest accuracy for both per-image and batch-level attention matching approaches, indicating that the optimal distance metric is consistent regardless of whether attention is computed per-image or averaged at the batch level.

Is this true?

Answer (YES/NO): NO